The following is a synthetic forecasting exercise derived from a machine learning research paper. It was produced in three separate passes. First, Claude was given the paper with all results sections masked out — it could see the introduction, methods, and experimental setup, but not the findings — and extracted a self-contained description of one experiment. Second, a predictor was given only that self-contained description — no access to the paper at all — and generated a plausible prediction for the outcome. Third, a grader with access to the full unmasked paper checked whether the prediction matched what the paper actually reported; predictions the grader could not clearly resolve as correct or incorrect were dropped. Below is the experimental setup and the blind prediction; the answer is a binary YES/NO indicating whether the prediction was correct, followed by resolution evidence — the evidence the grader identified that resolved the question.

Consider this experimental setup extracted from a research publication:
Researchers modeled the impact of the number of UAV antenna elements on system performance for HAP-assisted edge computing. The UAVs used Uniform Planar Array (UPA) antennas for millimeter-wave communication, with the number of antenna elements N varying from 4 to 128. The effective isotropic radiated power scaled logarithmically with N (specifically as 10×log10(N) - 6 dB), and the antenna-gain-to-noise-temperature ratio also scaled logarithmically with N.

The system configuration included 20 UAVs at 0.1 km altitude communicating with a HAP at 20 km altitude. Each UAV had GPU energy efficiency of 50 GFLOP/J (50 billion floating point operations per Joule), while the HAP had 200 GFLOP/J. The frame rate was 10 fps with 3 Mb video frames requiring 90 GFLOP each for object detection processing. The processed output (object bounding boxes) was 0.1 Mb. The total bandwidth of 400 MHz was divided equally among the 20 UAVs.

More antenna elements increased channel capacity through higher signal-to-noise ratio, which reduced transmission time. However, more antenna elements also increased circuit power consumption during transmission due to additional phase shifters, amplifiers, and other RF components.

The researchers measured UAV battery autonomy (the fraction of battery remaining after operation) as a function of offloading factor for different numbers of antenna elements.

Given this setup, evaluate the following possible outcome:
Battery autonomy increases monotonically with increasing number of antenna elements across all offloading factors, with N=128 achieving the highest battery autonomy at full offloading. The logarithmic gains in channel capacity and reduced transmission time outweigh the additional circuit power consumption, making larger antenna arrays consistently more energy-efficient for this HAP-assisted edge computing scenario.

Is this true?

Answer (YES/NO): NO